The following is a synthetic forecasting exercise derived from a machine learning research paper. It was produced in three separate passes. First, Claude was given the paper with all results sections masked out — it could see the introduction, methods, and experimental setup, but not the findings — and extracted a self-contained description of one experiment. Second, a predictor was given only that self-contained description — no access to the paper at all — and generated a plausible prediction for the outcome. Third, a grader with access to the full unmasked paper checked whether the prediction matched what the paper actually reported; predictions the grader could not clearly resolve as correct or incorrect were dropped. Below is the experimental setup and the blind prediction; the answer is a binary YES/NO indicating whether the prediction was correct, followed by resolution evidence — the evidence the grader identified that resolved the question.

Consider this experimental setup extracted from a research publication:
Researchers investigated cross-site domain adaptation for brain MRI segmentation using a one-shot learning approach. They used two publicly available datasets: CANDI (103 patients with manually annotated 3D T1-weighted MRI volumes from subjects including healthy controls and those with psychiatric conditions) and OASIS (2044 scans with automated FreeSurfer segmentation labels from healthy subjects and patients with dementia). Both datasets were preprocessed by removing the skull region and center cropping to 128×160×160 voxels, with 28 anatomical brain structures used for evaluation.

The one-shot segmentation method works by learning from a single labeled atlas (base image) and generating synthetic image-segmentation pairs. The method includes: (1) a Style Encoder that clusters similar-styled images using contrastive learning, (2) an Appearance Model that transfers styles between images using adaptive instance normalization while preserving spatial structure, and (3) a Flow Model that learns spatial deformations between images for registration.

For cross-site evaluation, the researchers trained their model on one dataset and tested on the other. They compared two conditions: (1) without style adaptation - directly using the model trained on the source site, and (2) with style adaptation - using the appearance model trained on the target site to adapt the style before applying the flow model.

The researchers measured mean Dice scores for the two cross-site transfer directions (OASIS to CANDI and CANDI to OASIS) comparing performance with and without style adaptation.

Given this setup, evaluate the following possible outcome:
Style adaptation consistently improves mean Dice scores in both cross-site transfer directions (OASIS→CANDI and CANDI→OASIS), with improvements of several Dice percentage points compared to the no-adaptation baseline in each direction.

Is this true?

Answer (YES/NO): YES